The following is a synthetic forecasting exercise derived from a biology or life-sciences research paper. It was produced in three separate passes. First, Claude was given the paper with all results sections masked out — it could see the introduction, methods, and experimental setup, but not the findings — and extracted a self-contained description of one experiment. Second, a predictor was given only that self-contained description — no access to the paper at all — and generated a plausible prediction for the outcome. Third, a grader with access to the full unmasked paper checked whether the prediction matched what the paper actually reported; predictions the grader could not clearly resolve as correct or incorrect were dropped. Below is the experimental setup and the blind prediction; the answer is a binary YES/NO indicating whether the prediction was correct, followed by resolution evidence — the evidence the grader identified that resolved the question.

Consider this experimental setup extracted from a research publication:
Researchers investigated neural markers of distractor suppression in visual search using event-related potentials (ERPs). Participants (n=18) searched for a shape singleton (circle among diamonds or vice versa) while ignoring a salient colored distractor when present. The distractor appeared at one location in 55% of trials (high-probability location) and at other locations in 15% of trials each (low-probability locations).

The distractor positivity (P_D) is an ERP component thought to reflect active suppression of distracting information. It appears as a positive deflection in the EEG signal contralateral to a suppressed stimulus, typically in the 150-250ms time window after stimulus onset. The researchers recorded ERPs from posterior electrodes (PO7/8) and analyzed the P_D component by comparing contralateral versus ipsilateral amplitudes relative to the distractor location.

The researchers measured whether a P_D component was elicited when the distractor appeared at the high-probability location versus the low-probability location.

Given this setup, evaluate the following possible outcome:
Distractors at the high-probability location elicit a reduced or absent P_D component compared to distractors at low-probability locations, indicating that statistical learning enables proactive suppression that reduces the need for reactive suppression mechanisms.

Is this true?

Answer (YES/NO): NO